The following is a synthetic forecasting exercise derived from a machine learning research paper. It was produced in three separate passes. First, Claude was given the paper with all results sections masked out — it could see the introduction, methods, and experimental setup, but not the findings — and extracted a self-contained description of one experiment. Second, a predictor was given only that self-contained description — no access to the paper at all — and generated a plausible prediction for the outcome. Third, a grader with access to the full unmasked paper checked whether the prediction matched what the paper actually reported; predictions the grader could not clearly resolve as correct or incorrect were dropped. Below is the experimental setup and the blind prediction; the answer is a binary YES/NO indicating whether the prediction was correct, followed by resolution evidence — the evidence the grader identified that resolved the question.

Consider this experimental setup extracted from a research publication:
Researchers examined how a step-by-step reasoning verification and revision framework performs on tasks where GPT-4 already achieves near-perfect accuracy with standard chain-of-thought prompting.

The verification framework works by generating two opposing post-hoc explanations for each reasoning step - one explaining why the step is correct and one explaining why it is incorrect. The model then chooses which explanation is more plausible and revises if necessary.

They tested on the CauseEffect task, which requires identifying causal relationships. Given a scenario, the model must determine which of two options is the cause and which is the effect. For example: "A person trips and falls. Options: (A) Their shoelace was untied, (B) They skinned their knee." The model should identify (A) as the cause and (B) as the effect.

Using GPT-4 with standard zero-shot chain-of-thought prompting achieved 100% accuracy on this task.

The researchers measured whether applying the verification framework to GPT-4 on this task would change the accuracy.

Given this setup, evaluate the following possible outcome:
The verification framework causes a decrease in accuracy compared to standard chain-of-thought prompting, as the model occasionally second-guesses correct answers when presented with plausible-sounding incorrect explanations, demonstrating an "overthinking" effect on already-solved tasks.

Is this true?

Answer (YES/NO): NO